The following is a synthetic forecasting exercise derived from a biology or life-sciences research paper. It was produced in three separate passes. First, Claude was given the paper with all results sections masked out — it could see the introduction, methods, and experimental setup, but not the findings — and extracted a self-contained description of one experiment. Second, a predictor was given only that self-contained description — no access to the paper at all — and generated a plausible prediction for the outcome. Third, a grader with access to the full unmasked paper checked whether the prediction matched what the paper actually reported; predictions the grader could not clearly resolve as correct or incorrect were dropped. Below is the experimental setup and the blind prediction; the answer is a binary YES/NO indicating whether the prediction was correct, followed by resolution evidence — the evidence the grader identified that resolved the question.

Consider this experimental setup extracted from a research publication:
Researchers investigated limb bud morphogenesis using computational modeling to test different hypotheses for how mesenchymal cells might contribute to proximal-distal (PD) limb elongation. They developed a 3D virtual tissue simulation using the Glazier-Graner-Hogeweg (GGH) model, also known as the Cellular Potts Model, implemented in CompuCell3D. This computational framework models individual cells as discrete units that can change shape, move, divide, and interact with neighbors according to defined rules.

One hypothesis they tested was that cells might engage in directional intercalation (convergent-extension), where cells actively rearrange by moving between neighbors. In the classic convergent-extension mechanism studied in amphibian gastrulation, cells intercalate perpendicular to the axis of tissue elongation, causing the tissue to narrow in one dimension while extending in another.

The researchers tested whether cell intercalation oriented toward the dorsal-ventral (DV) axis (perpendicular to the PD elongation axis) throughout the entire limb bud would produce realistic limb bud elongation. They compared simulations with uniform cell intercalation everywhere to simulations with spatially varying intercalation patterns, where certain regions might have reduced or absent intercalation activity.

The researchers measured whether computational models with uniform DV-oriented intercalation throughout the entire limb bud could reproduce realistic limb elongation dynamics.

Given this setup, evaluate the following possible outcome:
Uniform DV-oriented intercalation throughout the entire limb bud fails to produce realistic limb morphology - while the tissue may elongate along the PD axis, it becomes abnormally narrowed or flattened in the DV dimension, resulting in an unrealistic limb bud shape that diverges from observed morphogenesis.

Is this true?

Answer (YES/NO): NO